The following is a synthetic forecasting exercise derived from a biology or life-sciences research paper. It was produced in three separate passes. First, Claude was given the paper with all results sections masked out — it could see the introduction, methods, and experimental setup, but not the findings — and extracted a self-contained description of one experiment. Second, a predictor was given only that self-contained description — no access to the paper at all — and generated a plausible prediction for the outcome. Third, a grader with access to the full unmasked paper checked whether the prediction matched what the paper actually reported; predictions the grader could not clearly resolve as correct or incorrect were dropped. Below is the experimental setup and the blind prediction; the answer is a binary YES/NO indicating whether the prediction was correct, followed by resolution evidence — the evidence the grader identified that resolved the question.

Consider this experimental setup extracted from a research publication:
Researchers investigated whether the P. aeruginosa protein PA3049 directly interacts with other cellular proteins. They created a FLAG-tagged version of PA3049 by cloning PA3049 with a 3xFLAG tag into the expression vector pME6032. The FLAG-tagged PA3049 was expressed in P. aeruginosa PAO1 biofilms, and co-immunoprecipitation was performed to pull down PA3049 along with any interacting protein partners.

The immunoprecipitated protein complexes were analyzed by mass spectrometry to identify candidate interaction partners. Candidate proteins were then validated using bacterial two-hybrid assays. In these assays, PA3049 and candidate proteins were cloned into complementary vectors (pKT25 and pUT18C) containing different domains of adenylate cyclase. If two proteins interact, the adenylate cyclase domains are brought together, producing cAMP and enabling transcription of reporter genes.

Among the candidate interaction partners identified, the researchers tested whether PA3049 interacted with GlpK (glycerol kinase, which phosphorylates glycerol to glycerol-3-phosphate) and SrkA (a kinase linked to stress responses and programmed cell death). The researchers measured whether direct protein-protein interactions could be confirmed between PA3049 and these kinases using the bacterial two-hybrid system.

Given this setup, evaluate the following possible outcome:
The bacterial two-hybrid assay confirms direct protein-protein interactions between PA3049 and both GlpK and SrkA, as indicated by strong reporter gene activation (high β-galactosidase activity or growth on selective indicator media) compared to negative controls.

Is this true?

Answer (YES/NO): YES